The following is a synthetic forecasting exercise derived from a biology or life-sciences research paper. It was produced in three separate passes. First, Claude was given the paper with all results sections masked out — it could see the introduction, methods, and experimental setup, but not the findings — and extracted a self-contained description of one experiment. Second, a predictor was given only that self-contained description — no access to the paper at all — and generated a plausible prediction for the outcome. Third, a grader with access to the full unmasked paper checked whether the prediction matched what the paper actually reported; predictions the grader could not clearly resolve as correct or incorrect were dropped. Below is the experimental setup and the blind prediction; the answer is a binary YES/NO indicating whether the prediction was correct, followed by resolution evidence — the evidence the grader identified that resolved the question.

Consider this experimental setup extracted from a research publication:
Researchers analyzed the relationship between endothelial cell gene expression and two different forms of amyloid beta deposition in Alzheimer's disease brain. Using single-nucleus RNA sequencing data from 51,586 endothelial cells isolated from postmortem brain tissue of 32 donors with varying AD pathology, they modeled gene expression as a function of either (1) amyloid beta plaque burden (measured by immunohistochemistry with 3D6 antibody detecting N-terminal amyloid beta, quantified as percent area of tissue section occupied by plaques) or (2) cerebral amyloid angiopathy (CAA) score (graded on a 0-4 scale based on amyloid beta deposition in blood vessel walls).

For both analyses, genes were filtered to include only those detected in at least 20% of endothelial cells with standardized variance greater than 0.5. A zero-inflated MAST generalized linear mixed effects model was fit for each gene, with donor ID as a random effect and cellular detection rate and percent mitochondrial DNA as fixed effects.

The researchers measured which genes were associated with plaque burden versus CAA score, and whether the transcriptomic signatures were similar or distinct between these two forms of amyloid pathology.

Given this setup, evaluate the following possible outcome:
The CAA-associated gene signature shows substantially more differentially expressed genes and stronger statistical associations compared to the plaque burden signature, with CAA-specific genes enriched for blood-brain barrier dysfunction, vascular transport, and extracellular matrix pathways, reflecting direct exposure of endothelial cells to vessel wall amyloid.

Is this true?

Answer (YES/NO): NO